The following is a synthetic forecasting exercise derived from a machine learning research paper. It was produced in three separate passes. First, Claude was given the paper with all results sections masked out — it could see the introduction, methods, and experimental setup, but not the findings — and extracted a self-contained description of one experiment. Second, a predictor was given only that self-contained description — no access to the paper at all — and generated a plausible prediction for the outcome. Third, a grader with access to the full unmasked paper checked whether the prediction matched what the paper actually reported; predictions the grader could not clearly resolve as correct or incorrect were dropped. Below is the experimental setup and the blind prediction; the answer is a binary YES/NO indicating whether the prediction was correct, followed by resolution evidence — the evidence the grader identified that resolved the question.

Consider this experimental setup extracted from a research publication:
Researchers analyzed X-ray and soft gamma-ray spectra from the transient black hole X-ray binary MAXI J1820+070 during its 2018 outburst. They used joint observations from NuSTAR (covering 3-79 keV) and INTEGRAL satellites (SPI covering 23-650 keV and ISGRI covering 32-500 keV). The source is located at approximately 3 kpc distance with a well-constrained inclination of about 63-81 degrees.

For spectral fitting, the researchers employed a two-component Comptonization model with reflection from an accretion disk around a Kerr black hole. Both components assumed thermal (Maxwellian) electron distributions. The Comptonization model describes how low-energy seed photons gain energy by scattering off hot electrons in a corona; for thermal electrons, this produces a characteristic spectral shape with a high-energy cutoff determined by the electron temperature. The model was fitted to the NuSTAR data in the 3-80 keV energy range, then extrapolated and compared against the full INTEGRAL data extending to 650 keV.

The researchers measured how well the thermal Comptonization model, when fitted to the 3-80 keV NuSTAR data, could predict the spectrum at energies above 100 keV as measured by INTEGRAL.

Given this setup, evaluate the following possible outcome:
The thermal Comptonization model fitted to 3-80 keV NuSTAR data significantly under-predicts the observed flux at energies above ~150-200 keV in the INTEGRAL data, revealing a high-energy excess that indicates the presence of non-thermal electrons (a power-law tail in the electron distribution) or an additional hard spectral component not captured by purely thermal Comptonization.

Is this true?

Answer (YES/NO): YES